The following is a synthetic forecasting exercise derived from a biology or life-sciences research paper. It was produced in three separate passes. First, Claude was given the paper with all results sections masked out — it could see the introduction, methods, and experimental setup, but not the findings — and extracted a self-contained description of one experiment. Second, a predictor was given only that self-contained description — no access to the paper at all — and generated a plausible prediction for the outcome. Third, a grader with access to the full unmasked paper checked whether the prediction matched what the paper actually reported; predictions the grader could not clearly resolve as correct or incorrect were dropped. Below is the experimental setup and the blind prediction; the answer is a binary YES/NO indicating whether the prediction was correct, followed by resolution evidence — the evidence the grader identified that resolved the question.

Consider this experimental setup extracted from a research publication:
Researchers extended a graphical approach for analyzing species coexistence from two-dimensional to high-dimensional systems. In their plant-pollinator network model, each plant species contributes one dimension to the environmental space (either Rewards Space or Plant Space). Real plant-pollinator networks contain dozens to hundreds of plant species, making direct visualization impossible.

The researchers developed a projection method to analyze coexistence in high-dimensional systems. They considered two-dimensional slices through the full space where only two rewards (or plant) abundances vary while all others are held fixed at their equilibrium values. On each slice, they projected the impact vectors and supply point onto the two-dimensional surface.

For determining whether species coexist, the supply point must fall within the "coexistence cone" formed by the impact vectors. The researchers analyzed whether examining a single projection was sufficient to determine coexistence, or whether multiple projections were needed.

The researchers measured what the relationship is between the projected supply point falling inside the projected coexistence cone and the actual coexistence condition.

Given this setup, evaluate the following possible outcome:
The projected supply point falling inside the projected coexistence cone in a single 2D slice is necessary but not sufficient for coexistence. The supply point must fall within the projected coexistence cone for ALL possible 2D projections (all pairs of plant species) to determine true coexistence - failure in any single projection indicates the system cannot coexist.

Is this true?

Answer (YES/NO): YES